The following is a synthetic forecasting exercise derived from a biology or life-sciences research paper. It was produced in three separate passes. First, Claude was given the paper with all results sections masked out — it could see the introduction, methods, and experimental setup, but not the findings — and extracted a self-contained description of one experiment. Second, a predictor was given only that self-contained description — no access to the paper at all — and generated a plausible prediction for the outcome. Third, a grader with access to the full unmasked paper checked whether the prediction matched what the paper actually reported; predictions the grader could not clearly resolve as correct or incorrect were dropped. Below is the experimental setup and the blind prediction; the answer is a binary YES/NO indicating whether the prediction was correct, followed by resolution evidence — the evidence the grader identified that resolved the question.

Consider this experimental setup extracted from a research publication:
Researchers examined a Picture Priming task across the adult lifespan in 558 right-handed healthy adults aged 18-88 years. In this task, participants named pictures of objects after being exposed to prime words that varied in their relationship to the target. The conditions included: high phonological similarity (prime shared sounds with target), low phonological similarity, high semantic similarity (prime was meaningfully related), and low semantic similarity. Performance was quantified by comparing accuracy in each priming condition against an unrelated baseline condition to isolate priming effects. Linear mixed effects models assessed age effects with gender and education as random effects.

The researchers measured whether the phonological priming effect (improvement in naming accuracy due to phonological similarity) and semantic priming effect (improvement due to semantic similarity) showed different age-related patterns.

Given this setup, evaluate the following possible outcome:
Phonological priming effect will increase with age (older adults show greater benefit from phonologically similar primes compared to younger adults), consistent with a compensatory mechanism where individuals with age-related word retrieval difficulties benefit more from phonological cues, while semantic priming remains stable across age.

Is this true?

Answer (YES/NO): NO